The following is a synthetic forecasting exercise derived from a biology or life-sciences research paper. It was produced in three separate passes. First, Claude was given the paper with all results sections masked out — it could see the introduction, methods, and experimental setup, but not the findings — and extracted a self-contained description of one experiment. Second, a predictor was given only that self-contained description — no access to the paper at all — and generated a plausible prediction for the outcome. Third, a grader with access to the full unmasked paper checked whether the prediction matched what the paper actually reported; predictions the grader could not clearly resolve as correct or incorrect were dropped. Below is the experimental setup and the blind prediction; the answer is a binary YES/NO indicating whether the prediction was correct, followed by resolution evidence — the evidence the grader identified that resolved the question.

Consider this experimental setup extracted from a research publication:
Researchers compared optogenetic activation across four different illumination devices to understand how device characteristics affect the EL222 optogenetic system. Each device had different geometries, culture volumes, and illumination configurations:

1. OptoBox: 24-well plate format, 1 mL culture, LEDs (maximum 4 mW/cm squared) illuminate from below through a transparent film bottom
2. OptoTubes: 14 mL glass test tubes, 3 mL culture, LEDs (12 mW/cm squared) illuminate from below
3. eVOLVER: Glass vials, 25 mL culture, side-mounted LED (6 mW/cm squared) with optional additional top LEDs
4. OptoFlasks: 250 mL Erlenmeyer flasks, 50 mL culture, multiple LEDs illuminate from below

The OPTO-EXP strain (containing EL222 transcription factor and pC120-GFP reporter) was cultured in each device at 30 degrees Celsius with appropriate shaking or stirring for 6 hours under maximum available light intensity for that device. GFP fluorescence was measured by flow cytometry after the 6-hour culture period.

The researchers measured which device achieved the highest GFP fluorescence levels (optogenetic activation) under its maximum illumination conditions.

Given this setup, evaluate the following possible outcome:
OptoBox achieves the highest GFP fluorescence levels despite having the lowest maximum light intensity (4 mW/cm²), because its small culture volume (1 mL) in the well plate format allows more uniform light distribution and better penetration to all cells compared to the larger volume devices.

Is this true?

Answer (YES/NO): NO